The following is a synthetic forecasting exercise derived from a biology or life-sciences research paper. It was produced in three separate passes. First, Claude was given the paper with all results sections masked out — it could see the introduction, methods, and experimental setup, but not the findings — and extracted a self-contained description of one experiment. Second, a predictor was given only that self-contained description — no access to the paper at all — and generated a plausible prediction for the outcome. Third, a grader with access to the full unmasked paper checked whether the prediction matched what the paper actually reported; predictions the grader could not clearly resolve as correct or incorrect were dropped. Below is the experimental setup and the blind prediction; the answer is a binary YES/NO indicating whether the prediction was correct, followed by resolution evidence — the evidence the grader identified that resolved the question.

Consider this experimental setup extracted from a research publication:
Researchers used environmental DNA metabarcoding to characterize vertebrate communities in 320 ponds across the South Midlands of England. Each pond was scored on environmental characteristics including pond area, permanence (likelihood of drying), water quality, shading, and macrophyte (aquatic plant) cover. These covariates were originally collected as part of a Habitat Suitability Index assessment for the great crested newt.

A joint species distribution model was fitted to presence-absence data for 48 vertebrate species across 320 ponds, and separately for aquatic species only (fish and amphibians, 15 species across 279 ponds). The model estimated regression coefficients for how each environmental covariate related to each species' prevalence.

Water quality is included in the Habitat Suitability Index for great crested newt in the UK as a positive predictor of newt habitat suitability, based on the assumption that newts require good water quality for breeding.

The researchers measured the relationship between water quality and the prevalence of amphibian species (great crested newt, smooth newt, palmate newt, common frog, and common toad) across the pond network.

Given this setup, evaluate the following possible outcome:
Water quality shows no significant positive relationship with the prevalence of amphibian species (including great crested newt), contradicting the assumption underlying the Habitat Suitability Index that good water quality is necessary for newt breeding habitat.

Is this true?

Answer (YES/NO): YES